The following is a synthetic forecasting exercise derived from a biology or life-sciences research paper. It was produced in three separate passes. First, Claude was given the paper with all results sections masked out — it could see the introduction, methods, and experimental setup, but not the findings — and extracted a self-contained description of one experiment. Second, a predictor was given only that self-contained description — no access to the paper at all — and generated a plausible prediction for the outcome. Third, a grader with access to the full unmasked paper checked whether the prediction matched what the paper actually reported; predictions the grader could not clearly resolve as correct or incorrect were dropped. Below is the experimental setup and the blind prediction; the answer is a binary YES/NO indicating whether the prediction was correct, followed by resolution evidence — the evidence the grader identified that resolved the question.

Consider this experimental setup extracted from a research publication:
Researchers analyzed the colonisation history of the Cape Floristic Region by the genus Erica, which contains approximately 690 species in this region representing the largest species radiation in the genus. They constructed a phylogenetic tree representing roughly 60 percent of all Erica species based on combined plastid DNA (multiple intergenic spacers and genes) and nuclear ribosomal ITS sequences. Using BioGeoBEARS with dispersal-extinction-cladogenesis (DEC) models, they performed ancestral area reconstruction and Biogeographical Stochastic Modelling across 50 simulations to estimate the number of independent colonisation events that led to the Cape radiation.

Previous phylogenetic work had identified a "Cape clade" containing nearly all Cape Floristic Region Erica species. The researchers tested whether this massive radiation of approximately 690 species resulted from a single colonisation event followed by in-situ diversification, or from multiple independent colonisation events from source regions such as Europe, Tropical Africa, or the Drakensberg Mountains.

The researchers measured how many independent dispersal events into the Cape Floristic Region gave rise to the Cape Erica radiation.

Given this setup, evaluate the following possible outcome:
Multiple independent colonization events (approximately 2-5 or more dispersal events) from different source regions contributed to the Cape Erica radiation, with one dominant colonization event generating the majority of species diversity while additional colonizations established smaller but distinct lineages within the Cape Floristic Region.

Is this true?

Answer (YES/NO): NO